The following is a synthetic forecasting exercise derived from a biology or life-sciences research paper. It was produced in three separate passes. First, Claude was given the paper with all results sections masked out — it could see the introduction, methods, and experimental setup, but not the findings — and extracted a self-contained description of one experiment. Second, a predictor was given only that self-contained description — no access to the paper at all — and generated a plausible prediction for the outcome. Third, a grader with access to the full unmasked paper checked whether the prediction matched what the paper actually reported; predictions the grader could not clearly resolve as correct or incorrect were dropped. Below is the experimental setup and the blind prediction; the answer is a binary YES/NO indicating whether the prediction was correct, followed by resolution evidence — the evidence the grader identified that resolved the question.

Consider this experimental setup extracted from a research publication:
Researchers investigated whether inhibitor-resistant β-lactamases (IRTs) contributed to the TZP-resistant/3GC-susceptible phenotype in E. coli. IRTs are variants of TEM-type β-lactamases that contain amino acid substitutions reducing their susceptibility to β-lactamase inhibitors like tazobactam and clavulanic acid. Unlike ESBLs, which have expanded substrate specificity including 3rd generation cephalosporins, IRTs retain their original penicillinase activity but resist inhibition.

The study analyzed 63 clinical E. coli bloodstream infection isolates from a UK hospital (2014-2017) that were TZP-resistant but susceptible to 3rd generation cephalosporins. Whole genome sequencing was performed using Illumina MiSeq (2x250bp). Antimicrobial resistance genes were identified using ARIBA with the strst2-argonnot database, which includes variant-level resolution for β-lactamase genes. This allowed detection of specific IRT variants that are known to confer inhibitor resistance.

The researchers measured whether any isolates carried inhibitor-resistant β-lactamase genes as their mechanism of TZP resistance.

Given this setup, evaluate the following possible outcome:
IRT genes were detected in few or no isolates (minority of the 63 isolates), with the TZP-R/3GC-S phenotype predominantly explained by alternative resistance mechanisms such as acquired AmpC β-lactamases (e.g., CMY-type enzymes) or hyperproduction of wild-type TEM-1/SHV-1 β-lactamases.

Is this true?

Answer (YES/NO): YES